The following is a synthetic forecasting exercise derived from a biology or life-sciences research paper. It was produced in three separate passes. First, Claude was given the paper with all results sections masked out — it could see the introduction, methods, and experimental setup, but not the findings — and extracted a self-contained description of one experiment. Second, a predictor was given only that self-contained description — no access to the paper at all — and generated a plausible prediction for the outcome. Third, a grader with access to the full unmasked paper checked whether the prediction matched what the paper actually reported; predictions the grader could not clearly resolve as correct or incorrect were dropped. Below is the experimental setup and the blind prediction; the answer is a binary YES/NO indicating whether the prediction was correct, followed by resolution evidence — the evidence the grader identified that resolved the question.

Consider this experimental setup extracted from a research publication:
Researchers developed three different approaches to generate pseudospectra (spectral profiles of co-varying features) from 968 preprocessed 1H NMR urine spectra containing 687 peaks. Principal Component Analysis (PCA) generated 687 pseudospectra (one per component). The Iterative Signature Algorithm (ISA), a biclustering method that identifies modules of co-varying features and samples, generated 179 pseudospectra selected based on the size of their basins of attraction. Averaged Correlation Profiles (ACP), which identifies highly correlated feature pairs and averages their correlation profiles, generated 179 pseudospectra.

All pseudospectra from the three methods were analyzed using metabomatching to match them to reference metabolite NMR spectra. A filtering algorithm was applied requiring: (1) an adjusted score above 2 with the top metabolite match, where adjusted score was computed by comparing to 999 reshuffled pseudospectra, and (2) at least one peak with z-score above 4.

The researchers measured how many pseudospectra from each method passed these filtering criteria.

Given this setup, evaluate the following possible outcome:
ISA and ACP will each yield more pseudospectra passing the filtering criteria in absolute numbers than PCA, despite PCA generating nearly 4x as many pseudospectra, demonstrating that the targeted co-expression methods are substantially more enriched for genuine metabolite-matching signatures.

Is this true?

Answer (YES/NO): YES